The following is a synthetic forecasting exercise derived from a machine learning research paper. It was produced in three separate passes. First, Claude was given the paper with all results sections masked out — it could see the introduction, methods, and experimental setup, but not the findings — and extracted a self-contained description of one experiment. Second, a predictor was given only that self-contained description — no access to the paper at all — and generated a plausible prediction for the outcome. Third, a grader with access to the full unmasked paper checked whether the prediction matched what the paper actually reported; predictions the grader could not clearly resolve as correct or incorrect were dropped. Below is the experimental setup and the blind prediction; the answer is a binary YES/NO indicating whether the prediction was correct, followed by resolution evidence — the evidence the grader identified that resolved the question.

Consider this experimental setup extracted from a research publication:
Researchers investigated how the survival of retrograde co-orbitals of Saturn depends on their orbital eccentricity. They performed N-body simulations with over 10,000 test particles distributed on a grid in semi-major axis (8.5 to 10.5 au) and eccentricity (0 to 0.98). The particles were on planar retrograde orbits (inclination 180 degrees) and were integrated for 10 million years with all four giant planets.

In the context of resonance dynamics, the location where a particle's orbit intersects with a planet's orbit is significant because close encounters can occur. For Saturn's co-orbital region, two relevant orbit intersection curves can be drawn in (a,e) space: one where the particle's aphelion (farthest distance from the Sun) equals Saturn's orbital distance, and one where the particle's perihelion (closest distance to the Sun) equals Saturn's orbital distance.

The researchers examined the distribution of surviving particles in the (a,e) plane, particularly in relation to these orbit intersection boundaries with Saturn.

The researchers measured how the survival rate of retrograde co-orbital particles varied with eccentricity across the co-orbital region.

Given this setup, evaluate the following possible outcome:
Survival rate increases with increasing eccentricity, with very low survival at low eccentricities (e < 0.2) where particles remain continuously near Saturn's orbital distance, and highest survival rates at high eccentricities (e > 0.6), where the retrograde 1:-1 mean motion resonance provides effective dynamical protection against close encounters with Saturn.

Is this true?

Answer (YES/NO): NO